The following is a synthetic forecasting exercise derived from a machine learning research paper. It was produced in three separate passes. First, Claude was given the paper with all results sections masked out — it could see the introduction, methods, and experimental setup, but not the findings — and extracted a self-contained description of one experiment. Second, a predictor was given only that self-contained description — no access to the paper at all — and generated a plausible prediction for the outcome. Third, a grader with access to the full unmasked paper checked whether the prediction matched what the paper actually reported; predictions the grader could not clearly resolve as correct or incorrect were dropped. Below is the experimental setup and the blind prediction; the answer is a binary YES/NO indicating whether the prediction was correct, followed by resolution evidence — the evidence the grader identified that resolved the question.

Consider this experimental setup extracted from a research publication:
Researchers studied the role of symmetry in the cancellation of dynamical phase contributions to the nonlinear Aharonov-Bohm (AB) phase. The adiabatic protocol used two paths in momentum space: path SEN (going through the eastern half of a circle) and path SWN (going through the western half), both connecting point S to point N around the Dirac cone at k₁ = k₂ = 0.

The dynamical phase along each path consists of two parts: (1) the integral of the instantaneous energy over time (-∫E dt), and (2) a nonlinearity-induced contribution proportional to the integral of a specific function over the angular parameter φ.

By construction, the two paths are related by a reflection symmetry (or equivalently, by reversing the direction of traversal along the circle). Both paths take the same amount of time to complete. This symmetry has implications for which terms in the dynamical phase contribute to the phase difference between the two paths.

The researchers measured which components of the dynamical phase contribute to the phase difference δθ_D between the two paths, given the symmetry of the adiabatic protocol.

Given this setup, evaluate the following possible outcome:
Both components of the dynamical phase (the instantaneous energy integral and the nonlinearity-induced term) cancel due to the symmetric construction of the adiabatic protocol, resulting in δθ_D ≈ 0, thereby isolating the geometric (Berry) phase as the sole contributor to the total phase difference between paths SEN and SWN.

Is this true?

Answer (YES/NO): NO